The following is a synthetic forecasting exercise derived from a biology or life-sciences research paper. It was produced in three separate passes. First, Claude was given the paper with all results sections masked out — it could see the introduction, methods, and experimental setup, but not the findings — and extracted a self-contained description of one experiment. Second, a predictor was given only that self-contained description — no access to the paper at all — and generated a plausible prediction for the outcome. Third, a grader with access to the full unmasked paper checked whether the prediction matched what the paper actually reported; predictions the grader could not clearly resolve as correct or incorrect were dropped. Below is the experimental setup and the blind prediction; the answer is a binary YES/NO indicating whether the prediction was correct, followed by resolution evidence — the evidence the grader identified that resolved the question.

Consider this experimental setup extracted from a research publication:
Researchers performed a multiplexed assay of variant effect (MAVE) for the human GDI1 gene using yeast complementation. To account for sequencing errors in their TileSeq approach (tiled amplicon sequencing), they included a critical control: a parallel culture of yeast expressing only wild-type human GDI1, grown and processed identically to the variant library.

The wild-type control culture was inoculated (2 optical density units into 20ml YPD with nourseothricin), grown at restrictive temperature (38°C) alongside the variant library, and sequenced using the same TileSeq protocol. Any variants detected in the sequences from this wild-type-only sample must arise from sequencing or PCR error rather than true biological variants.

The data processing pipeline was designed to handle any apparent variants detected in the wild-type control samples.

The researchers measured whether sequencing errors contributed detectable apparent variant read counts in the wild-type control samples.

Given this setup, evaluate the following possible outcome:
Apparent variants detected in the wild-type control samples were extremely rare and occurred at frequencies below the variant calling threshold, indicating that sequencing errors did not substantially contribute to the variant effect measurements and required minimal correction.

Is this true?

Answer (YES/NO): NO